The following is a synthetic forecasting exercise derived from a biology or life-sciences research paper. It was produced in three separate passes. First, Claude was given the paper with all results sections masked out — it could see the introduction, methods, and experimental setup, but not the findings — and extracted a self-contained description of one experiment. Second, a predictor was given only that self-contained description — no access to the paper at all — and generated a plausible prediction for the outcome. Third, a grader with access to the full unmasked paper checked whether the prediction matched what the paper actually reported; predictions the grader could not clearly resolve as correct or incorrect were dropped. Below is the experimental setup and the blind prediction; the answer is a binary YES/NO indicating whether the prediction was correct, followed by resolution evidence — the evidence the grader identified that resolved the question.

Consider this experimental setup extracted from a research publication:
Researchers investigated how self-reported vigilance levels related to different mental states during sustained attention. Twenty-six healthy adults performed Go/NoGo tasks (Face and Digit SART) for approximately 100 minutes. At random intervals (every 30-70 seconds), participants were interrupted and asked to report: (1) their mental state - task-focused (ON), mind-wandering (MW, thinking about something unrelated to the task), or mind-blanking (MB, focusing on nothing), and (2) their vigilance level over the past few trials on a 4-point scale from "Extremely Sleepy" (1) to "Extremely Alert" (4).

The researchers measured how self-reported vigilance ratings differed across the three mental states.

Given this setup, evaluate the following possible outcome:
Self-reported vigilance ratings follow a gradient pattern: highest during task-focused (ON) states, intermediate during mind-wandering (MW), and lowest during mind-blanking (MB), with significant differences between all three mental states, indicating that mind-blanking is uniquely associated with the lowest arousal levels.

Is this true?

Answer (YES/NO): YES